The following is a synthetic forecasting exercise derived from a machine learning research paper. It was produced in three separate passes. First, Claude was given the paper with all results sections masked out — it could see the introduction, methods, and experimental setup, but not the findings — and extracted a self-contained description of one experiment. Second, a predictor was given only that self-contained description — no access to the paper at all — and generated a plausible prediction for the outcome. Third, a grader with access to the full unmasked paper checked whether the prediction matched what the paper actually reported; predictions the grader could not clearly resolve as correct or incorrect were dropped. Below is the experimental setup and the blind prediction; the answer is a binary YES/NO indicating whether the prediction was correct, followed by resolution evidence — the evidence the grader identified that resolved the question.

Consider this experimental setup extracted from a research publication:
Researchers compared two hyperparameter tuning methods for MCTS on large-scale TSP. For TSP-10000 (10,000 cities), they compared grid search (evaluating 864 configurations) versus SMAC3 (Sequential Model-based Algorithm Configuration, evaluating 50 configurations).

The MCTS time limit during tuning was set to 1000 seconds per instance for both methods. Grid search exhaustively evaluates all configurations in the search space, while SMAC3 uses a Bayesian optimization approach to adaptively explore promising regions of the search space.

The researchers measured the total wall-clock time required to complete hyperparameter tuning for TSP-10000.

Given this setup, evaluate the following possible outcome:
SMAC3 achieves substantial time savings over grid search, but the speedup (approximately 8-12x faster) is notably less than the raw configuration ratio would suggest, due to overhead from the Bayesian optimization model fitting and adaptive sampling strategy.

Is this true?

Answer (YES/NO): NO